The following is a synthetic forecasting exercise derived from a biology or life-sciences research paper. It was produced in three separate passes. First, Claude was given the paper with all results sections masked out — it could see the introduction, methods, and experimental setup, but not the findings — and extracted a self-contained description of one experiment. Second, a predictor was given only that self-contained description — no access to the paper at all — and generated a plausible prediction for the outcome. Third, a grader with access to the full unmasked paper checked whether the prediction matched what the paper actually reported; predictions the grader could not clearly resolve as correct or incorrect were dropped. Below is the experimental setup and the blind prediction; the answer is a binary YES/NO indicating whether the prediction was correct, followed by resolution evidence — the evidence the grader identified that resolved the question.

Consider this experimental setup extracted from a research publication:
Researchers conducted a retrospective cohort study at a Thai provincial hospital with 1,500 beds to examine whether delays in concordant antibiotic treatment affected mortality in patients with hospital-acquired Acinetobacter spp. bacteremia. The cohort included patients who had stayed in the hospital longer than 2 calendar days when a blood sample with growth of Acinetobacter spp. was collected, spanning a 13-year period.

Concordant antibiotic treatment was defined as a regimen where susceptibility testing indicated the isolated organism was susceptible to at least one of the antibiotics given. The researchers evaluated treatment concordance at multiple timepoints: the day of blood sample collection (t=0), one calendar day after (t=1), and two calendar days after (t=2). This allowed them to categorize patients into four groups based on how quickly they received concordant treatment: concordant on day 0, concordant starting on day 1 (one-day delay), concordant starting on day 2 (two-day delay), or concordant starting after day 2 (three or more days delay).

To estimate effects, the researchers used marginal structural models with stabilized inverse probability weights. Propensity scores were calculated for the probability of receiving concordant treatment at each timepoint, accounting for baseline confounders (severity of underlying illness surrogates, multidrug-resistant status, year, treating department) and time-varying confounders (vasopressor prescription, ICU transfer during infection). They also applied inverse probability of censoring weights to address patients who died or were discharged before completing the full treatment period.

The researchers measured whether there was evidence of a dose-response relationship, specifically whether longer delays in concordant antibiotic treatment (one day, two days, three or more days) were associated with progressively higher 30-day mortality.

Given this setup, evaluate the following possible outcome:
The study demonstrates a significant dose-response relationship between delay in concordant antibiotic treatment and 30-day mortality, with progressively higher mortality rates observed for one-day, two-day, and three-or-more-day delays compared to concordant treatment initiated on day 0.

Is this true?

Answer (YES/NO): NO